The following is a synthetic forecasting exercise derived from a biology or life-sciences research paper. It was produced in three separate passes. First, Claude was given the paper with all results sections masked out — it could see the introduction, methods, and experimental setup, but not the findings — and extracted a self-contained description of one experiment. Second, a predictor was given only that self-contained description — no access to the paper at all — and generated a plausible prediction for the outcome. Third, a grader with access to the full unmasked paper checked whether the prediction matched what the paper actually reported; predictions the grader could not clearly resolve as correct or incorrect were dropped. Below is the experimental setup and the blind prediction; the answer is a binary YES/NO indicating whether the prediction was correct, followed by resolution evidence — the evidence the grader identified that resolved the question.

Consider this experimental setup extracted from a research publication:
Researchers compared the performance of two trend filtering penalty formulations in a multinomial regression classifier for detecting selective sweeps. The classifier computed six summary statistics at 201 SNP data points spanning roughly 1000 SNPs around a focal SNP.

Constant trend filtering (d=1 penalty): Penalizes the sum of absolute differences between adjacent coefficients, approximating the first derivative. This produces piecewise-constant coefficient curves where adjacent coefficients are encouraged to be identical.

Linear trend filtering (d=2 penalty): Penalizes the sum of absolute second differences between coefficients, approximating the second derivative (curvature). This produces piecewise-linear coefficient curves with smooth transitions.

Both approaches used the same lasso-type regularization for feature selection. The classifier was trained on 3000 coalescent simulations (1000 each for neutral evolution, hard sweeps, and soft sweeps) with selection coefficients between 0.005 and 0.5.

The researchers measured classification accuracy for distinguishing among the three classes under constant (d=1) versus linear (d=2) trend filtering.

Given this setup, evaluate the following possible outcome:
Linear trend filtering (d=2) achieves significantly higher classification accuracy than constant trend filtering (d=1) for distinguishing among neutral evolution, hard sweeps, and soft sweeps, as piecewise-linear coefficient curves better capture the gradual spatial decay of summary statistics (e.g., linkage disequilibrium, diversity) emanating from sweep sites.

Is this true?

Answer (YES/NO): NO